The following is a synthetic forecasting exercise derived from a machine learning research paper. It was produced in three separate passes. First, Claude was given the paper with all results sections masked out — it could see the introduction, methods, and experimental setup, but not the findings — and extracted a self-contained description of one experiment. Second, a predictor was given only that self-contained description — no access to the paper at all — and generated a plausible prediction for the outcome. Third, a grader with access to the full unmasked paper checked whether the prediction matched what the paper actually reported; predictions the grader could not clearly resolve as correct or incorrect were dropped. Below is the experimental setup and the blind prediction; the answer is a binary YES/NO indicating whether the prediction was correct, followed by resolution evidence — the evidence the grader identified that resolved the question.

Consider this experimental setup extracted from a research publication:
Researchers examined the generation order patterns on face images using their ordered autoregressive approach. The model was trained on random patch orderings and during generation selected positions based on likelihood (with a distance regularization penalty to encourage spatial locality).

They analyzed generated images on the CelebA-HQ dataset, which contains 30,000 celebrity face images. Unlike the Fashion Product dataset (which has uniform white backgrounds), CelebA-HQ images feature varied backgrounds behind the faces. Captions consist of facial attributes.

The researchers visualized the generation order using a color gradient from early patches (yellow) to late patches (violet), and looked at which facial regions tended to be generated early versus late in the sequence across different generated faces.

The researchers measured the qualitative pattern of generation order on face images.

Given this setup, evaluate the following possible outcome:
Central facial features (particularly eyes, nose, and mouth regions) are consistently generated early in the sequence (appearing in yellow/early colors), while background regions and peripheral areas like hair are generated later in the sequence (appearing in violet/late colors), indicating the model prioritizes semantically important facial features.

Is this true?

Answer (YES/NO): NO